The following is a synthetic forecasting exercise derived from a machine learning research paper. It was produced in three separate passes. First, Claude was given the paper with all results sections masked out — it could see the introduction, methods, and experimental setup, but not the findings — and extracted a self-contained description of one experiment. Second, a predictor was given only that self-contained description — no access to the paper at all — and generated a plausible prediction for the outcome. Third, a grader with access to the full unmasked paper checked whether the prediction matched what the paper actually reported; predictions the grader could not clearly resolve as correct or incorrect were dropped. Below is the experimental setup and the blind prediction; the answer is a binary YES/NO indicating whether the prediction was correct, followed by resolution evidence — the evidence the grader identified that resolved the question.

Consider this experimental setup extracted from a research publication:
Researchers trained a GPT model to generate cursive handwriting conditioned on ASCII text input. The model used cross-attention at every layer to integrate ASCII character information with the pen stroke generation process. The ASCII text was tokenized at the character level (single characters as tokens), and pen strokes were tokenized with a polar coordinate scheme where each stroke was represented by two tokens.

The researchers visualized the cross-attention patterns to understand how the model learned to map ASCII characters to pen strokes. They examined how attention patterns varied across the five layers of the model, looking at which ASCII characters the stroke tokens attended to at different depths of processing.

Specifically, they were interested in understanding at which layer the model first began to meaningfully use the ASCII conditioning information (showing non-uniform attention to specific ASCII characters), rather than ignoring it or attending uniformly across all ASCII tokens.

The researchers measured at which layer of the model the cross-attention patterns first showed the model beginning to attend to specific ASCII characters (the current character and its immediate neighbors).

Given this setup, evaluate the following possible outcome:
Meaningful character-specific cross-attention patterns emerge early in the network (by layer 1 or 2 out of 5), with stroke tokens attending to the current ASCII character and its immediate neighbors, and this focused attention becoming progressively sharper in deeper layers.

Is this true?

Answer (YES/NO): NO